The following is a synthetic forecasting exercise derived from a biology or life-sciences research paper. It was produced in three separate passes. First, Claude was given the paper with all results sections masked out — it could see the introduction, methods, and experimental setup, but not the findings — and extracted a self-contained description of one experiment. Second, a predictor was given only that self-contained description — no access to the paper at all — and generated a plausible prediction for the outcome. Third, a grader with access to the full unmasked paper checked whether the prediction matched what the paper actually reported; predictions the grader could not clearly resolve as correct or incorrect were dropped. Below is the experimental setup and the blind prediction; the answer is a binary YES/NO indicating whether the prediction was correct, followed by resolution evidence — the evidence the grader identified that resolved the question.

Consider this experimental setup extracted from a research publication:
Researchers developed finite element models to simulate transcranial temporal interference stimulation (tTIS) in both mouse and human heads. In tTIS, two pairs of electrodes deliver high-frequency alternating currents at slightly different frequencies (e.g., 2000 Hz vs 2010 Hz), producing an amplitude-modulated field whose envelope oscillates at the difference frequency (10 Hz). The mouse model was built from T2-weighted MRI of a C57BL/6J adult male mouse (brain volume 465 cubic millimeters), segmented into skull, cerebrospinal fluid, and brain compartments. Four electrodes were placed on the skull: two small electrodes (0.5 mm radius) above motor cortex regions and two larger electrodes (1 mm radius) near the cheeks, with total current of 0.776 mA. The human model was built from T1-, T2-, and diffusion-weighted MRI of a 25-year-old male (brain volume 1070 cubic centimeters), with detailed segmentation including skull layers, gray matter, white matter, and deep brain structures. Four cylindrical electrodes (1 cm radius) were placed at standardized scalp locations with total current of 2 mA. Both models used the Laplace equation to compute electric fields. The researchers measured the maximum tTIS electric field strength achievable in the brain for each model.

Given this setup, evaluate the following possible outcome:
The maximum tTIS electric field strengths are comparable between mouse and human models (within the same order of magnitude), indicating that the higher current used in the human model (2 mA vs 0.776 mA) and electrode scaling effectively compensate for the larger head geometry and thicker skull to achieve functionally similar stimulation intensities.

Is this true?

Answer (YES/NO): NO